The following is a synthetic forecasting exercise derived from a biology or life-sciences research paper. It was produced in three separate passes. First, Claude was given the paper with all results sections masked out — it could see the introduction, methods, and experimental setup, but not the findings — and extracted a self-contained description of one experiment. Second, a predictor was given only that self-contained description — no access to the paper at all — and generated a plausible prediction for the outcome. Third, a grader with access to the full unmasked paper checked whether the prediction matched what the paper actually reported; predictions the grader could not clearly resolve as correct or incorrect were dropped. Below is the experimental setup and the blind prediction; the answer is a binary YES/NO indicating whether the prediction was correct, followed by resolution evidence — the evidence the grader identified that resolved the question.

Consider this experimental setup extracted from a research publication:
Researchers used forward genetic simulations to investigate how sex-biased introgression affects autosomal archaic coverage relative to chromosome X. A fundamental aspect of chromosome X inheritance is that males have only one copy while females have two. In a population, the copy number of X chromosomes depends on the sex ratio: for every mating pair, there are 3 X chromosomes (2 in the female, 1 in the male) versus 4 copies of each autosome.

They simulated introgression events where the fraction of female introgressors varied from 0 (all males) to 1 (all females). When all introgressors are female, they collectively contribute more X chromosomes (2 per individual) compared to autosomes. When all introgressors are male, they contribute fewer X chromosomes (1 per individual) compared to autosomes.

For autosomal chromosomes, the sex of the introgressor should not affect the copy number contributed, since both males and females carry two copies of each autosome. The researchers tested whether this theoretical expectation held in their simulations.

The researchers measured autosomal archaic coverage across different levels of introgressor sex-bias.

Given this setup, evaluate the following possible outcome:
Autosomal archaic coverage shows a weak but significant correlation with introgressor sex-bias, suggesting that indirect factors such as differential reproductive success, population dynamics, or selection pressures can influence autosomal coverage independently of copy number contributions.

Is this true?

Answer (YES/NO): YES